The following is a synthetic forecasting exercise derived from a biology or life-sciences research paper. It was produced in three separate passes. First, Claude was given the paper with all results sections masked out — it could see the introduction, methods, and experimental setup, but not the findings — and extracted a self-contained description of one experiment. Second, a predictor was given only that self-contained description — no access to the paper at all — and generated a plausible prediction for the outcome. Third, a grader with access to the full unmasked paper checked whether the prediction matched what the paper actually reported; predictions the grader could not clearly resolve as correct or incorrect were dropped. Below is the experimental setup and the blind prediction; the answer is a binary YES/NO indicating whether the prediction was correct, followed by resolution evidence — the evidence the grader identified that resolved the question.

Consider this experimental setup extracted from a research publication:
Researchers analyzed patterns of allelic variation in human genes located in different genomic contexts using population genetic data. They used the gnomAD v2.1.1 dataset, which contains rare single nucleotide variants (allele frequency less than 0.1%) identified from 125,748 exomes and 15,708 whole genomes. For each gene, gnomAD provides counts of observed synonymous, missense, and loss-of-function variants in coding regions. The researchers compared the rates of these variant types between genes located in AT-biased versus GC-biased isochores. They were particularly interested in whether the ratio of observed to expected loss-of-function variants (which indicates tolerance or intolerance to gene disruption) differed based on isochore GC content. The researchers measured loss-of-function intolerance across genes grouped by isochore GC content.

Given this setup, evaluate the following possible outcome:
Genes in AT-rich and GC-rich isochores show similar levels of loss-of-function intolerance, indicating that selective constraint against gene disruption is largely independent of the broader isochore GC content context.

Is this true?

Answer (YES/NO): NO